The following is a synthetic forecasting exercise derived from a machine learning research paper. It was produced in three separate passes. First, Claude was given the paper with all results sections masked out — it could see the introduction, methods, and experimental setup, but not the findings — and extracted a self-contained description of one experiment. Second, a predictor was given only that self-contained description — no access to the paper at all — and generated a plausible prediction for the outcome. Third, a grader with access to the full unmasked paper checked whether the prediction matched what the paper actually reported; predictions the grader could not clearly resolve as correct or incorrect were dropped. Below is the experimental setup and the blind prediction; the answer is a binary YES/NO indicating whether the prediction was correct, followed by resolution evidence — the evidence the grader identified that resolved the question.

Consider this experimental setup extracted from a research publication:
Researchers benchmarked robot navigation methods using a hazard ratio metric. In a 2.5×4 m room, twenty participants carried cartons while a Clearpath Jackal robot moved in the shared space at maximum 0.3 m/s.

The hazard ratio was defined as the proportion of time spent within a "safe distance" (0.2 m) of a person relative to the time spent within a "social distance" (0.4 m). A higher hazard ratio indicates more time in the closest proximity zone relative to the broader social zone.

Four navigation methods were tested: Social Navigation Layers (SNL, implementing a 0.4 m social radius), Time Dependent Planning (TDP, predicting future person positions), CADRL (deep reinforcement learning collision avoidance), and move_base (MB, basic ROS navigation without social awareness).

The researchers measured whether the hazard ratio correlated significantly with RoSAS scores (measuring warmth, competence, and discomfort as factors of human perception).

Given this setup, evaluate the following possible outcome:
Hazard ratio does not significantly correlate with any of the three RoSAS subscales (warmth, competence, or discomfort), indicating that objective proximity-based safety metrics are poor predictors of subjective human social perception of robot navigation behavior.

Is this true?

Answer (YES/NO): NO